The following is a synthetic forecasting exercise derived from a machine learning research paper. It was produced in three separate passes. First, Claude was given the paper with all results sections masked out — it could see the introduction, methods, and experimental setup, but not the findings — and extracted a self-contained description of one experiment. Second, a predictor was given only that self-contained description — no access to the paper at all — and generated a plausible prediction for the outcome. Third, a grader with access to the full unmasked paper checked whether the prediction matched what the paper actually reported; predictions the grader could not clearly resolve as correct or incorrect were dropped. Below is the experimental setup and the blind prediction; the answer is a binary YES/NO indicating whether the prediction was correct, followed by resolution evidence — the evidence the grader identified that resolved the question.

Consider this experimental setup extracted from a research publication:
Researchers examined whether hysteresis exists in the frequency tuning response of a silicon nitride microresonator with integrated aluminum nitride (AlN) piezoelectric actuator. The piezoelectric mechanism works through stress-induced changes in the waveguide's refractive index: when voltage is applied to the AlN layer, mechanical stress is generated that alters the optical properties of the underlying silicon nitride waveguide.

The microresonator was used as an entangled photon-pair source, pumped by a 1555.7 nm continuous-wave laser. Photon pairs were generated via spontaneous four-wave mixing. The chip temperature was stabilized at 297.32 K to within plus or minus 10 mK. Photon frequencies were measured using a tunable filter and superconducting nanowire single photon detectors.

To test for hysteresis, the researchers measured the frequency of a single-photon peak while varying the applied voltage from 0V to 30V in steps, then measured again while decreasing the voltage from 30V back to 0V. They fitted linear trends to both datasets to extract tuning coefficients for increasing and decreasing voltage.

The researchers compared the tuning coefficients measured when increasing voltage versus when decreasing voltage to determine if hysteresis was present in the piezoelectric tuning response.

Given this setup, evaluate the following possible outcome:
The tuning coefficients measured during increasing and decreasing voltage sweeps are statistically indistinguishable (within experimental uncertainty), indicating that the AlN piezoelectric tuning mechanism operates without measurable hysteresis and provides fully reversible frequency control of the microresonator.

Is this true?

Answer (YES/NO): NO